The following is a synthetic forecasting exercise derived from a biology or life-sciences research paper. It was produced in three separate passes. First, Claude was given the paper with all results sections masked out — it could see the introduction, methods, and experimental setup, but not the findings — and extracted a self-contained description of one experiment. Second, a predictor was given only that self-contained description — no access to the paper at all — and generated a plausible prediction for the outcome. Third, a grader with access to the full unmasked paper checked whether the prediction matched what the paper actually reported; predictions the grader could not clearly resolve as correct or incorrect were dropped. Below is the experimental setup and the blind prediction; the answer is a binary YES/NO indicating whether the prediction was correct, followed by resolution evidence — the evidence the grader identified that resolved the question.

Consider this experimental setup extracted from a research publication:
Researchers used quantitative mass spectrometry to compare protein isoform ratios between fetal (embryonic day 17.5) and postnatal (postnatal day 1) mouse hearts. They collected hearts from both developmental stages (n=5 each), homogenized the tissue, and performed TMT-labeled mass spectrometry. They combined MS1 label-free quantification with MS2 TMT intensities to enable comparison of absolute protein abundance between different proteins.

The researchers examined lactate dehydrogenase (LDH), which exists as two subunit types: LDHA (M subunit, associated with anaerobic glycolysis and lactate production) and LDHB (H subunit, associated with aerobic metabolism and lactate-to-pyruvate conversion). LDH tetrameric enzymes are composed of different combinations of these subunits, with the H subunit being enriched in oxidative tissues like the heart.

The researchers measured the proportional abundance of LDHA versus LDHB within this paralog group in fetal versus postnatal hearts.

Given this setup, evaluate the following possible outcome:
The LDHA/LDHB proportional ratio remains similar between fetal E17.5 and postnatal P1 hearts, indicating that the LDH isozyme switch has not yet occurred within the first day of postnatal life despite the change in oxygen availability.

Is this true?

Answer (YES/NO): NO